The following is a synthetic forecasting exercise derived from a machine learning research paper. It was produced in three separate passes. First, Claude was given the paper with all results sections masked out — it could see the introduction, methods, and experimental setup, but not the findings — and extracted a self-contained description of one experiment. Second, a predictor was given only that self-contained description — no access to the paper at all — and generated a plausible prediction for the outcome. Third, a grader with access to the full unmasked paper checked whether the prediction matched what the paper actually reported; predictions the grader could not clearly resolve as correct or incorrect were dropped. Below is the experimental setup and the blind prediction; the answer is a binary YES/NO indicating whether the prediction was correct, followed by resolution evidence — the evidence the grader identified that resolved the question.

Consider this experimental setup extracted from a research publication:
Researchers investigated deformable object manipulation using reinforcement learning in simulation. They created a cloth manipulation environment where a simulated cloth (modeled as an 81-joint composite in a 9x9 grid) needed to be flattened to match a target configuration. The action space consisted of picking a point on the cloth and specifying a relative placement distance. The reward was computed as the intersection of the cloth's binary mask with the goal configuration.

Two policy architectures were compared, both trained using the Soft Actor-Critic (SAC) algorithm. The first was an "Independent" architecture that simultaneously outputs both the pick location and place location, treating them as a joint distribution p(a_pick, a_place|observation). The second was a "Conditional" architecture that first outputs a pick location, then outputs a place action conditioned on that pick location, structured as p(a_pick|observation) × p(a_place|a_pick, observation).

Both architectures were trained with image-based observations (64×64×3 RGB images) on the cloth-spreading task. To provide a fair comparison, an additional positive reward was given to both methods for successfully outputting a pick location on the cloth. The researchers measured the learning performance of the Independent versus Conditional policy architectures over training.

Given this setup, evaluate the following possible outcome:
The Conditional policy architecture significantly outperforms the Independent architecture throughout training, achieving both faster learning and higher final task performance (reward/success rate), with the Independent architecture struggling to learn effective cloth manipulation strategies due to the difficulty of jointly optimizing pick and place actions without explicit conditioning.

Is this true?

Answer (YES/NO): NO